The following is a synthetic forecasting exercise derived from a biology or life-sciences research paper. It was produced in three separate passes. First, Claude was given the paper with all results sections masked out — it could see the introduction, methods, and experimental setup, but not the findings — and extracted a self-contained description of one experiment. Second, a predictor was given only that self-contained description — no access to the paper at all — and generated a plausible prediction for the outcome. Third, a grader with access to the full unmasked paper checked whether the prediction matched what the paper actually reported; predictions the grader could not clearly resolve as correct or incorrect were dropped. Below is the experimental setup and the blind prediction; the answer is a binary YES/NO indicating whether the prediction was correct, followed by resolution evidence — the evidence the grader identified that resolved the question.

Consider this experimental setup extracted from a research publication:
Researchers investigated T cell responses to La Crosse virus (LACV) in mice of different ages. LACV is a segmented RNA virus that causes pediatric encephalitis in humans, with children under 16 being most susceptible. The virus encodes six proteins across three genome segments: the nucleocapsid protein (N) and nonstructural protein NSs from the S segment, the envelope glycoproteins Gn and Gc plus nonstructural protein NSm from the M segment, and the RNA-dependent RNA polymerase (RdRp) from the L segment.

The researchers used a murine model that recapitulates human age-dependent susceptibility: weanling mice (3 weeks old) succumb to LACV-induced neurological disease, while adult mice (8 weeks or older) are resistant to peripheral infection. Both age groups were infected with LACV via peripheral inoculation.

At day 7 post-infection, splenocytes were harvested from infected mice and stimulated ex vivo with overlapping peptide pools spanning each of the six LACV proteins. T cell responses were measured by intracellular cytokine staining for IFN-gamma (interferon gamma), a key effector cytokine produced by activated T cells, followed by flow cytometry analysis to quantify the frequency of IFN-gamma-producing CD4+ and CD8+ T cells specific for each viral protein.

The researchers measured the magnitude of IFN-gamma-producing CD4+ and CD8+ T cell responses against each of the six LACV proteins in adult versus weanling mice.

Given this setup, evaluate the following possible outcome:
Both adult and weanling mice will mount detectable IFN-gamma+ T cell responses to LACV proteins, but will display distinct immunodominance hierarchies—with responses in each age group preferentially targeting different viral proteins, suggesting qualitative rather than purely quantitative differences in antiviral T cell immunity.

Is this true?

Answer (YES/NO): NO